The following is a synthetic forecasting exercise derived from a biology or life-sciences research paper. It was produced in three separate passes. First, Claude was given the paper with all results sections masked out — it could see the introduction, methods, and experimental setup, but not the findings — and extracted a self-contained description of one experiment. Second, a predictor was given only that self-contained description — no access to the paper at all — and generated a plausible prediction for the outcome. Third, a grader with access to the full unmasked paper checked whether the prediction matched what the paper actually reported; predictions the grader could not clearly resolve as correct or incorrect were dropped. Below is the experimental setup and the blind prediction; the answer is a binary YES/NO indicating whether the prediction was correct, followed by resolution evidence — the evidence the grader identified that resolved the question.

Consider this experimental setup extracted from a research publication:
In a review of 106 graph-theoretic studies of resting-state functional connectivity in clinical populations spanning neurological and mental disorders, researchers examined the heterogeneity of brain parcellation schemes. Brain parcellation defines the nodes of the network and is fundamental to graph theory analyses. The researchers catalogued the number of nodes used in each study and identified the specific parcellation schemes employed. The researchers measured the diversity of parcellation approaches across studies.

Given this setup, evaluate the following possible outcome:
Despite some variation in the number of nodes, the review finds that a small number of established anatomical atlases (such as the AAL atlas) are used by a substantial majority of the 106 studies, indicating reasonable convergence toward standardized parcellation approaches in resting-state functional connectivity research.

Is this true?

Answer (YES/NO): NO